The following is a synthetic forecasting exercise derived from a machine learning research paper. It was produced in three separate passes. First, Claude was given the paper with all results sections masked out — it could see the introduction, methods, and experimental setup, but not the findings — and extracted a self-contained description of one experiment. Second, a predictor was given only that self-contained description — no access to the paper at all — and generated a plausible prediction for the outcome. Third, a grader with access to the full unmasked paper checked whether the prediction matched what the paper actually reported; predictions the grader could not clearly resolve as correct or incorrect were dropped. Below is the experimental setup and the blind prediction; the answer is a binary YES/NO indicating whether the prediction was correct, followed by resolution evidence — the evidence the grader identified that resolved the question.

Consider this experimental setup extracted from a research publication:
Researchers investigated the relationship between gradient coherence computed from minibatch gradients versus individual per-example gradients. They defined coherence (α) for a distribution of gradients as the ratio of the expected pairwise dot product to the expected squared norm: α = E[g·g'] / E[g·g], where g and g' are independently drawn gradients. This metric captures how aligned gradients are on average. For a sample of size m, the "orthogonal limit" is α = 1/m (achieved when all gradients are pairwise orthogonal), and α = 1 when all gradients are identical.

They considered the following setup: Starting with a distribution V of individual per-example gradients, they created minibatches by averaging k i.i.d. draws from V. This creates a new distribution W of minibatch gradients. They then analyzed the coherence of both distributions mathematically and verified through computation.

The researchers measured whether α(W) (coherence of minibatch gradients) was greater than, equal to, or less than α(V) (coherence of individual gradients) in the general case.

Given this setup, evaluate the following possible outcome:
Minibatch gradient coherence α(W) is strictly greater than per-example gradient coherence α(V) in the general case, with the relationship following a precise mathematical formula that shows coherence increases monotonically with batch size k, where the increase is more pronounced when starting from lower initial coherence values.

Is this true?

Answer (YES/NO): YES